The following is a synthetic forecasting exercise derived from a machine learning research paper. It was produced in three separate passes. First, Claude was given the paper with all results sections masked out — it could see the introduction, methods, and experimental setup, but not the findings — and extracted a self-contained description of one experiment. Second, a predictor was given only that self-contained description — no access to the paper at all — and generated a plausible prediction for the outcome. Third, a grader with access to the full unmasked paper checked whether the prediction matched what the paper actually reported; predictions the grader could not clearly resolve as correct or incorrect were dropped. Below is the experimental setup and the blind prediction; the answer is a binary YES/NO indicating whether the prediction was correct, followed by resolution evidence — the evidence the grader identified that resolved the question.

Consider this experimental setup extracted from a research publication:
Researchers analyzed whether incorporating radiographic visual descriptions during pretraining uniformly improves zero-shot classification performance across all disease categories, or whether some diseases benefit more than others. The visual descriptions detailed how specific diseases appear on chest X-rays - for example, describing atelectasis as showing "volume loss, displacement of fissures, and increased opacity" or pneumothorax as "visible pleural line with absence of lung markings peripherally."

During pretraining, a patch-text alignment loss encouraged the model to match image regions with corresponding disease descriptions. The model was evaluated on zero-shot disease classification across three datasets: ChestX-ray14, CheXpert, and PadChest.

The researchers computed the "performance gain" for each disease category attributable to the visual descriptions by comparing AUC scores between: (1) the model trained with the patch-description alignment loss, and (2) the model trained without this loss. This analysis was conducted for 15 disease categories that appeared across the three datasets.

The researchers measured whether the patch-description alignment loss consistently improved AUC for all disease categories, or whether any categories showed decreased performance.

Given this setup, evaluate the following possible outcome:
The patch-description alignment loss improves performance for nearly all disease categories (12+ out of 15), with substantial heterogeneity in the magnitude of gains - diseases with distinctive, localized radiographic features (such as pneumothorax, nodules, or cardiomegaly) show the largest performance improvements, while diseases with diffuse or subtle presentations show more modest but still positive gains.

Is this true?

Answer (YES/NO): NO